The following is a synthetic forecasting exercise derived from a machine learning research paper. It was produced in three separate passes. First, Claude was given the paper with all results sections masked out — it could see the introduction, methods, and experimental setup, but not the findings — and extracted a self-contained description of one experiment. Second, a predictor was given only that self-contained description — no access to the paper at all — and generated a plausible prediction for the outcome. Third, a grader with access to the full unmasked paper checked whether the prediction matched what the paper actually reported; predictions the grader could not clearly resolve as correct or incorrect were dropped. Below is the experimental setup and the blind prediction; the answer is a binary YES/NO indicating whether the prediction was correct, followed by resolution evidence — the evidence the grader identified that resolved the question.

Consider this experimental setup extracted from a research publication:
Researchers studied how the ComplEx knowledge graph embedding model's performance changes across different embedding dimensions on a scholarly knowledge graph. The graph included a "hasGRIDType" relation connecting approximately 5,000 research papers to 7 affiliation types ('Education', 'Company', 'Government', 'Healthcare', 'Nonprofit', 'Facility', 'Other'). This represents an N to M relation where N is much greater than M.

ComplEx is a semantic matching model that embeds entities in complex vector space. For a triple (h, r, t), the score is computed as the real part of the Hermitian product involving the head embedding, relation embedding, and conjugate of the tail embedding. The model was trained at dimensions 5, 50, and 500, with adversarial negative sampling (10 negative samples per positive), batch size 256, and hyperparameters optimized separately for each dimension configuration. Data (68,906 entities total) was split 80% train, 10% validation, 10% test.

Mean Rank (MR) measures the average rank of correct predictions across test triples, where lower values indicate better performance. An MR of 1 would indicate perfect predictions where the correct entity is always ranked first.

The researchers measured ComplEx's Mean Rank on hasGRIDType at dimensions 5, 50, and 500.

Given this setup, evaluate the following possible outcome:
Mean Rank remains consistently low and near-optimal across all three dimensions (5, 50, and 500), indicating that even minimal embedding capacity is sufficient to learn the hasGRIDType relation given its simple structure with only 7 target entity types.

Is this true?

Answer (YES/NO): NO